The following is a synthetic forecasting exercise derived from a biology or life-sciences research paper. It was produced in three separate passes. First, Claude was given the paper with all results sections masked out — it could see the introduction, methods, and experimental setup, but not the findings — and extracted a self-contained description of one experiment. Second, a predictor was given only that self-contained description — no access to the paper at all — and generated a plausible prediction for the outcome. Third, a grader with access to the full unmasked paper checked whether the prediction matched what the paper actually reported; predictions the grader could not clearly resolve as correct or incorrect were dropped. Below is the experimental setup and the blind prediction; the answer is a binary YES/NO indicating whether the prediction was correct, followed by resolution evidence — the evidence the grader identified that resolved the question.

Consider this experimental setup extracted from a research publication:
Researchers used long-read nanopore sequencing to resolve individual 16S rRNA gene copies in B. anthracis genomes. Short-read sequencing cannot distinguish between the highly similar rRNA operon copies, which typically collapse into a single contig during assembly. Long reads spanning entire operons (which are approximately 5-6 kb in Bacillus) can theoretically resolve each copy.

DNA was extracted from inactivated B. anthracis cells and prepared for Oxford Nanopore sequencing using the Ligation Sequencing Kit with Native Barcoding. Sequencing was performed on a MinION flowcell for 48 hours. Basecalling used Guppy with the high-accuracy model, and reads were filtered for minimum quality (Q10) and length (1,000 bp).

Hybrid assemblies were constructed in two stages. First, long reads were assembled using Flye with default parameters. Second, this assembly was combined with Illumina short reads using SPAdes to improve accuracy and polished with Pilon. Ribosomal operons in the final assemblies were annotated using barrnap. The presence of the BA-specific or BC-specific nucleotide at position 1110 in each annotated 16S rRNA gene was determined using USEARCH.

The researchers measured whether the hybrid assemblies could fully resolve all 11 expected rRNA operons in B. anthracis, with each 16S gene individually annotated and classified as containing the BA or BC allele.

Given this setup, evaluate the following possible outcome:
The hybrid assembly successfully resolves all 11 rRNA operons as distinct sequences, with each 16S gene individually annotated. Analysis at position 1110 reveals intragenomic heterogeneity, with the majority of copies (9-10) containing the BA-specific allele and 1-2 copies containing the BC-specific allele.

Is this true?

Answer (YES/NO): NO